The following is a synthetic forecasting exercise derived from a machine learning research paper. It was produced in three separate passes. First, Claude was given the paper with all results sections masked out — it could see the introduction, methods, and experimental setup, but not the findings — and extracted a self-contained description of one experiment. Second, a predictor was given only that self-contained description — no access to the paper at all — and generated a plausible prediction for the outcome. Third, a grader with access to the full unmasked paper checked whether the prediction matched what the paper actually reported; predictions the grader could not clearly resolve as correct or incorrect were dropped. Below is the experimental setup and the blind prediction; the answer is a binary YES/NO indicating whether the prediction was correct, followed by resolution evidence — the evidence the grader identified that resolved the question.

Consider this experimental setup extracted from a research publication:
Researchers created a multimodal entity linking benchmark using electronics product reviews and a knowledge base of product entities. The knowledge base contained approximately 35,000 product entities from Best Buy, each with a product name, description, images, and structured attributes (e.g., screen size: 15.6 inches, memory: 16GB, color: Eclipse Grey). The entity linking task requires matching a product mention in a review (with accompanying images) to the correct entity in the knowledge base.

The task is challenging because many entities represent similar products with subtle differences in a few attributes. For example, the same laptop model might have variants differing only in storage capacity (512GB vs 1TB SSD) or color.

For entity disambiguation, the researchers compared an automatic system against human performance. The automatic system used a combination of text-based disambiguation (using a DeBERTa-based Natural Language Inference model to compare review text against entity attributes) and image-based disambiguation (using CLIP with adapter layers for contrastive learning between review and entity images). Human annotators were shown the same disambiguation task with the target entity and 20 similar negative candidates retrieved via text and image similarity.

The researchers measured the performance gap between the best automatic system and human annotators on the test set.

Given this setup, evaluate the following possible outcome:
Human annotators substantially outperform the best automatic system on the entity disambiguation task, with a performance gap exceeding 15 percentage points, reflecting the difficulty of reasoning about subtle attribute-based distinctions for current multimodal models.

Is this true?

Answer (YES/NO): YES